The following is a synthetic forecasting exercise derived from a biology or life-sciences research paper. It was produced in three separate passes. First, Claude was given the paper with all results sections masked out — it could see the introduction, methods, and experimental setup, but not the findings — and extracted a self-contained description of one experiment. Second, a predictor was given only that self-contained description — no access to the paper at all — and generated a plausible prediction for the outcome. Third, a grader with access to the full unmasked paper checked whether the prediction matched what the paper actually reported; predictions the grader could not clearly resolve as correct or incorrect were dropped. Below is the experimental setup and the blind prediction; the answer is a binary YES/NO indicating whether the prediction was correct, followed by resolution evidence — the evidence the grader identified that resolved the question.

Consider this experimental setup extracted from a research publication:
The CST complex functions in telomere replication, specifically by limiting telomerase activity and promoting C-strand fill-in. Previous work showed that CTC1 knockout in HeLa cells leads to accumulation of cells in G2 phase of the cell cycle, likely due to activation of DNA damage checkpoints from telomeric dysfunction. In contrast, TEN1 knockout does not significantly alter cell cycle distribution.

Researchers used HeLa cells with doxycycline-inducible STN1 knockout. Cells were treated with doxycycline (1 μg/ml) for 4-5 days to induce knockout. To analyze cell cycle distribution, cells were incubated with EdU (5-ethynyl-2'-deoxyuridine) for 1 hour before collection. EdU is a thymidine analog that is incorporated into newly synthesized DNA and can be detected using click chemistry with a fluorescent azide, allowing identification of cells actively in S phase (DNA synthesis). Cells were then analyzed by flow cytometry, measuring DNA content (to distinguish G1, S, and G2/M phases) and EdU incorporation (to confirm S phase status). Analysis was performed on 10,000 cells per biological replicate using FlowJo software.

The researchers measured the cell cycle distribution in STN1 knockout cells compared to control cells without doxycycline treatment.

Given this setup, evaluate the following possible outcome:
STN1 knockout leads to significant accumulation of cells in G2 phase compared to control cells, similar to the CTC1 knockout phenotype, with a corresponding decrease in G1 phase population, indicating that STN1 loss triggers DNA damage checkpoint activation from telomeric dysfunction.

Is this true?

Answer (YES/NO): YES